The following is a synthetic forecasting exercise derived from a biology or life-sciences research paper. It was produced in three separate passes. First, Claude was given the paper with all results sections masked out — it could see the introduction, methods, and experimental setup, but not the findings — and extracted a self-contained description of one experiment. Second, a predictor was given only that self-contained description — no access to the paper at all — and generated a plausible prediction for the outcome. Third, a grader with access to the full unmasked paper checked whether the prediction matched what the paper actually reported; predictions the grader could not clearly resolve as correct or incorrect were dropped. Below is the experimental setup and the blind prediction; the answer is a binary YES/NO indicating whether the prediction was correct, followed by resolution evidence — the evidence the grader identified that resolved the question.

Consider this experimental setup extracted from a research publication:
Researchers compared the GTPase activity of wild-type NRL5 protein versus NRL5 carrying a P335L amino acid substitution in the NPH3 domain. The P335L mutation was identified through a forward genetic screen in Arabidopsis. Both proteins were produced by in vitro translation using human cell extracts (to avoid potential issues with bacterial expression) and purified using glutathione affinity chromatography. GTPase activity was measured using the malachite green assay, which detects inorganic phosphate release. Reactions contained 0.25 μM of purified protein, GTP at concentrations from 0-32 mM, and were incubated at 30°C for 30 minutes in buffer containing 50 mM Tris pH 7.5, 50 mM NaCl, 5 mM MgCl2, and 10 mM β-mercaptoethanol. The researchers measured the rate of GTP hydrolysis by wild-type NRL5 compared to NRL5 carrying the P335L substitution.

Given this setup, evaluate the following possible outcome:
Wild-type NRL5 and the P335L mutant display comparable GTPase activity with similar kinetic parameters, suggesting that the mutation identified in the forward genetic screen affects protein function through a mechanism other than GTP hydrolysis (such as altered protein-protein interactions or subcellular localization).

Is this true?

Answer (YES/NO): NO